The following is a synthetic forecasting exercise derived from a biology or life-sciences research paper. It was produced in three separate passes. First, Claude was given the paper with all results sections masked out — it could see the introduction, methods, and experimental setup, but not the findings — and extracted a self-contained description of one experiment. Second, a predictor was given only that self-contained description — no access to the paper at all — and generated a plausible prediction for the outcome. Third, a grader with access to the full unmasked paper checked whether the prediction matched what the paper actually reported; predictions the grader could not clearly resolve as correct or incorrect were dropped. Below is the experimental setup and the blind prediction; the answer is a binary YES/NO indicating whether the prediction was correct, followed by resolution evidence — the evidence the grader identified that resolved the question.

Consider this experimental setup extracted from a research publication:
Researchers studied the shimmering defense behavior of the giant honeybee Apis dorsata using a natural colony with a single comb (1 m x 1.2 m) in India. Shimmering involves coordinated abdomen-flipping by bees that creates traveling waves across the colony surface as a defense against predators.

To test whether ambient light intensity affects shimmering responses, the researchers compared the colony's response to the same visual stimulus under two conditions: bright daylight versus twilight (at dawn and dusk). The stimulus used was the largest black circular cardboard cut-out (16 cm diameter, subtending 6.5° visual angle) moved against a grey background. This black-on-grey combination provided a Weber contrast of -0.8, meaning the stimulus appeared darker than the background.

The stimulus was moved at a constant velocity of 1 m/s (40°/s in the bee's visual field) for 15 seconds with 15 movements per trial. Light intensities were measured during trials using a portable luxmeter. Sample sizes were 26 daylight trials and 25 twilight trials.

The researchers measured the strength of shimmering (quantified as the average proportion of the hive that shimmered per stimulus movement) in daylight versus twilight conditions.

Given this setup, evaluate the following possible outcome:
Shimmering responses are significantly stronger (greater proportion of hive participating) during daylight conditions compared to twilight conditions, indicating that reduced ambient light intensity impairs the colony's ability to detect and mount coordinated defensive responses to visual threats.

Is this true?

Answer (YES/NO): YES